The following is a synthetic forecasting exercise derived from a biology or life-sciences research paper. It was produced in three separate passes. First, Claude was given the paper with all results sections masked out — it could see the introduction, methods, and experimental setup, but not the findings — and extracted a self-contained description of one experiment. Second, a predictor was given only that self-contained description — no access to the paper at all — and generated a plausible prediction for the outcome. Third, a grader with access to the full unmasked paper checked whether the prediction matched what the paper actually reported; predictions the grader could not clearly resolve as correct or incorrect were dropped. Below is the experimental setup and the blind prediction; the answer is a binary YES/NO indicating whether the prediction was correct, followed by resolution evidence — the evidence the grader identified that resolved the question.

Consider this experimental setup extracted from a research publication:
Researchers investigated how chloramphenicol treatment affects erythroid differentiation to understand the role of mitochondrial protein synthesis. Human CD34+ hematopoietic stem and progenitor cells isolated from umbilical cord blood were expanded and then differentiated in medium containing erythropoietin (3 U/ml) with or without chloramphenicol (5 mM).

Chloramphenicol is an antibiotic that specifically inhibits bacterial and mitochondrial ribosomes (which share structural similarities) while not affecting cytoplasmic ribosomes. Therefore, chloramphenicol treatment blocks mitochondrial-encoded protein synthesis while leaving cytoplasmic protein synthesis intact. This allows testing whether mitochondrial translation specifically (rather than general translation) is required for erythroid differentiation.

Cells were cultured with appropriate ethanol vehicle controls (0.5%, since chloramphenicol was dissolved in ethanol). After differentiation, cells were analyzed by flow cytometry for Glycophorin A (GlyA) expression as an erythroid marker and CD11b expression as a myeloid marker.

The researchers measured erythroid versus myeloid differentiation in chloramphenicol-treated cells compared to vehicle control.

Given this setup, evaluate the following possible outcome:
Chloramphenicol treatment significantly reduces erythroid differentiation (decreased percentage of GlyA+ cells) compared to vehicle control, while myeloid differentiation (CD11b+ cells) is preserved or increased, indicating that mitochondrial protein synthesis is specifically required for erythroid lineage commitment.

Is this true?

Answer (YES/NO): YES